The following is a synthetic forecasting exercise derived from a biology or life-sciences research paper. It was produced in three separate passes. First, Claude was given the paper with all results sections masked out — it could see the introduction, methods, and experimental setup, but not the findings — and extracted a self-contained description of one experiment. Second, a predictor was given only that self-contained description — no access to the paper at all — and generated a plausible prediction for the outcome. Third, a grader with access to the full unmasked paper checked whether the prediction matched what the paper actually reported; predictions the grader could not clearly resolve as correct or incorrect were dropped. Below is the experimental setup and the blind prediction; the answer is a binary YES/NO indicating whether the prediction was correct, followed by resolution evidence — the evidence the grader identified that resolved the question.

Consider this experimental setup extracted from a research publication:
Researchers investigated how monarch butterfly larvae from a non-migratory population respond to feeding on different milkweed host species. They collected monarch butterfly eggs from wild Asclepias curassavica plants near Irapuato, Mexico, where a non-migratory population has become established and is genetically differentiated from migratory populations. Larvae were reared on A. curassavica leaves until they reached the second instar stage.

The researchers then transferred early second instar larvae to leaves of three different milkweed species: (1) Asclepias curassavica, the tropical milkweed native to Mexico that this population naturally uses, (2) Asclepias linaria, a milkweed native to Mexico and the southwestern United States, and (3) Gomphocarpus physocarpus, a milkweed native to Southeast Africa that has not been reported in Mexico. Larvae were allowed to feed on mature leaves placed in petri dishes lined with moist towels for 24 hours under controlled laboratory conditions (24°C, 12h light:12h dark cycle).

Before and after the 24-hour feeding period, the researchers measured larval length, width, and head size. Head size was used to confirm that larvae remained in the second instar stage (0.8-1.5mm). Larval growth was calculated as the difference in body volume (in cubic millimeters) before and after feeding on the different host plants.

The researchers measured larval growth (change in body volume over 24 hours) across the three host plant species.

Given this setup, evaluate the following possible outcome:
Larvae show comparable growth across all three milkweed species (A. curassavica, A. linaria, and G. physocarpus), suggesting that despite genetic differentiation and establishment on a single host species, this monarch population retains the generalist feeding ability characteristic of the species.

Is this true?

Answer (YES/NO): NO